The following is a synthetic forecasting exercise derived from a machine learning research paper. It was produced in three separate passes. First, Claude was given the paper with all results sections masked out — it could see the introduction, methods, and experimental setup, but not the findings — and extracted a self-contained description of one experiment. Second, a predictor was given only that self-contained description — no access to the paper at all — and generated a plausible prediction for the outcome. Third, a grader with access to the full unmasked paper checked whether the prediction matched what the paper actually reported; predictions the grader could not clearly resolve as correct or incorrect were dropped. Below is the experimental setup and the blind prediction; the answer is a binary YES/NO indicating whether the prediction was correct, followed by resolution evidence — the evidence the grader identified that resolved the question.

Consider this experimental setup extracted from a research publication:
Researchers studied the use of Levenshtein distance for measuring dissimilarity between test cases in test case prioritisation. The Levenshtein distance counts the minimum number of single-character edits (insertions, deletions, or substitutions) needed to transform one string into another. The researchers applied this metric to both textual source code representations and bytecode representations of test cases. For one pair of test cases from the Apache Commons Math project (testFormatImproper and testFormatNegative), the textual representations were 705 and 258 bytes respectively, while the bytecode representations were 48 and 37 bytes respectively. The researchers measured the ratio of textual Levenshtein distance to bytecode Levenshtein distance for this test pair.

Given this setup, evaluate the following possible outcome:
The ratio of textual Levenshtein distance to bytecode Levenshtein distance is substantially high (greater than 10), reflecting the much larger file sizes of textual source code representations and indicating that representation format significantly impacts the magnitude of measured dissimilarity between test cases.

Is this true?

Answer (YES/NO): YES